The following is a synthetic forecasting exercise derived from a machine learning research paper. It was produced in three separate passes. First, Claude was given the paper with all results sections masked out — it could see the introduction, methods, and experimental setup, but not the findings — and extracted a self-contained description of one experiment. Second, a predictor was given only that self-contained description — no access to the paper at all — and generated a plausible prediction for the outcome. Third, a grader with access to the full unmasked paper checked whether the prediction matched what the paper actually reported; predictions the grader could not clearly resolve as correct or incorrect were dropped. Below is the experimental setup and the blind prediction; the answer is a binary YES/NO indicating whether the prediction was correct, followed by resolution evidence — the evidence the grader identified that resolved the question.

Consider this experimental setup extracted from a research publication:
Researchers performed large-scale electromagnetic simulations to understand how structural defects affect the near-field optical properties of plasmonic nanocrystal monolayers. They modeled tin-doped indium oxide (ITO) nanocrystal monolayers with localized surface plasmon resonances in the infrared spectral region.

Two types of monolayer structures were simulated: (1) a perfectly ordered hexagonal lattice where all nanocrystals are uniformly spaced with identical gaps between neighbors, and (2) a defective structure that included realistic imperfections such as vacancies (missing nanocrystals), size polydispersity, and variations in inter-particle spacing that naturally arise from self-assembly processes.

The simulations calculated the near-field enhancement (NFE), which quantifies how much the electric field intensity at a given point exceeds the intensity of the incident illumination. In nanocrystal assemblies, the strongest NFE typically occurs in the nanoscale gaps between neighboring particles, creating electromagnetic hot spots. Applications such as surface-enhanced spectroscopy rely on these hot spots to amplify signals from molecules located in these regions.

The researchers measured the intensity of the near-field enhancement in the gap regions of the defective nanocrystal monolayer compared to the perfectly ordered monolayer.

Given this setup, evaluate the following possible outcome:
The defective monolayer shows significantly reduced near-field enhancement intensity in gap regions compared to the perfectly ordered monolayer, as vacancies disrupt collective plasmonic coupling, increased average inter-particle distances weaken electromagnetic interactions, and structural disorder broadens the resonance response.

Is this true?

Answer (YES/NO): NO